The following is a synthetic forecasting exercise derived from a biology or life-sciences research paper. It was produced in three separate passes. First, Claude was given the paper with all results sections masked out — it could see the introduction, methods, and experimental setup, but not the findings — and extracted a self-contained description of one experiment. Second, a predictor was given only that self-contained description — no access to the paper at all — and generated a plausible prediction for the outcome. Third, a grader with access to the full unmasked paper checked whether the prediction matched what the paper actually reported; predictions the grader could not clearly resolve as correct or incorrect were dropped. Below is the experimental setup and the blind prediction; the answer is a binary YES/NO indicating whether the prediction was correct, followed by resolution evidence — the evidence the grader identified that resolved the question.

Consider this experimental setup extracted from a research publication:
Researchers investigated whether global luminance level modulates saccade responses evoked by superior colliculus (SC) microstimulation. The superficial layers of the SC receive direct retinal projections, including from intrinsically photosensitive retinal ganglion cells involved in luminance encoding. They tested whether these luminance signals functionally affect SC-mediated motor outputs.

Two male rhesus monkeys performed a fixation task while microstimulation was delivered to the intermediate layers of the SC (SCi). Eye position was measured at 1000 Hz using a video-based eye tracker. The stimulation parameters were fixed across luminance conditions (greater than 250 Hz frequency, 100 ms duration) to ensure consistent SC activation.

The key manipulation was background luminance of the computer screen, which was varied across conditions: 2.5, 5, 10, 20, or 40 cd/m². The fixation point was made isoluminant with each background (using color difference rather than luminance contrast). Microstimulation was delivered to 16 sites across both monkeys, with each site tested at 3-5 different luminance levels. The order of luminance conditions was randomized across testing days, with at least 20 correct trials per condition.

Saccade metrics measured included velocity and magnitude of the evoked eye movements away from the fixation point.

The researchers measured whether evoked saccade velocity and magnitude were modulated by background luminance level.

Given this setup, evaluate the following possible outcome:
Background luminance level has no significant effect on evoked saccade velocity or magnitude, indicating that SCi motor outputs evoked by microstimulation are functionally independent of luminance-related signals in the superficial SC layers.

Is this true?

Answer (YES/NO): YES